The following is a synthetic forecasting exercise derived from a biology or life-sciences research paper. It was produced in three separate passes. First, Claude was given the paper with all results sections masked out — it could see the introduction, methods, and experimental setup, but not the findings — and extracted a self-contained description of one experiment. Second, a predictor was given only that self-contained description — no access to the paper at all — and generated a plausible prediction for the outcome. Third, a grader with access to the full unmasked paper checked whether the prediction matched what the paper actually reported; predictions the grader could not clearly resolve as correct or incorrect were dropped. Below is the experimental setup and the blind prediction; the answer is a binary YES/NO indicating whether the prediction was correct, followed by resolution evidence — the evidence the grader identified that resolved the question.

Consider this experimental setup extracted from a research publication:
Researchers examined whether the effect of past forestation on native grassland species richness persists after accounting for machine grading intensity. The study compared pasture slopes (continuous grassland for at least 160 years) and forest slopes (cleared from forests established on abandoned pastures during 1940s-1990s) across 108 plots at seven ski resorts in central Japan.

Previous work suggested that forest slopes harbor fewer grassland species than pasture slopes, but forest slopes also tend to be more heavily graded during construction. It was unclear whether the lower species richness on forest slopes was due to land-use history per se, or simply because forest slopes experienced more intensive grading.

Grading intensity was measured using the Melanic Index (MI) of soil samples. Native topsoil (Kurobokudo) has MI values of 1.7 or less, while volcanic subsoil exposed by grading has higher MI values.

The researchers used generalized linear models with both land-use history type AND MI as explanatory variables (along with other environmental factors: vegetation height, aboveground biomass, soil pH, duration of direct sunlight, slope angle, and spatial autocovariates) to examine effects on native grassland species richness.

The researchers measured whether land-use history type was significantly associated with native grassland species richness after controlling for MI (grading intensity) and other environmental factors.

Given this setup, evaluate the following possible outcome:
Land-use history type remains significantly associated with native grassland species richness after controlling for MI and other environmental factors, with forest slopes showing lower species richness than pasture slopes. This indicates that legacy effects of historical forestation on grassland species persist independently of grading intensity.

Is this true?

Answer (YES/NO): YES